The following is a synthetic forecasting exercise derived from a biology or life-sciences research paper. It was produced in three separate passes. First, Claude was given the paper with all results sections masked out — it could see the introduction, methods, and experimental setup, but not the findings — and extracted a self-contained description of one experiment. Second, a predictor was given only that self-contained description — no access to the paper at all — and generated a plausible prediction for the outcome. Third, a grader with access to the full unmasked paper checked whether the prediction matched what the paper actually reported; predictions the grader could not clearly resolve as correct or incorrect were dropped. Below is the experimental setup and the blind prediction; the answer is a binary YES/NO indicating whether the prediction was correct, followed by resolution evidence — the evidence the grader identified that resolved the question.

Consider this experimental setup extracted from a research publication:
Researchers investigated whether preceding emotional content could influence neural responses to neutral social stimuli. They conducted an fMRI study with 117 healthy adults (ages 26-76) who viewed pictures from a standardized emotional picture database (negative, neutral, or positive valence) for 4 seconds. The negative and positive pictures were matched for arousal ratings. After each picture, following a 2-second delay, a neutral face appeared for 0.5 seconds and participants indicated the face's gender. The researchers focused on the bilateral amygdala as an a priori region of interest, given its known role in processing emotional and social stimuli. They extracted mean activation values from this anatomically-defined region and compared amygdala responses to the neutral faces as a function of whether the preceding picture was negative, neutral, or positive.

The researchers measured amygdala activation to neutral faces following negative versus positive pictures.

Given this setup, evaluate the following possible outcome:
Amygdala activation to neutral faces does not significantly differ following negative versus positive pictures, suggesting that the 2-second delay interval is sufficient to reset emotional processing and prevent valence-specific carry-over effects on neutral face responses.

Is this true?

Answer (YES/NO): NO